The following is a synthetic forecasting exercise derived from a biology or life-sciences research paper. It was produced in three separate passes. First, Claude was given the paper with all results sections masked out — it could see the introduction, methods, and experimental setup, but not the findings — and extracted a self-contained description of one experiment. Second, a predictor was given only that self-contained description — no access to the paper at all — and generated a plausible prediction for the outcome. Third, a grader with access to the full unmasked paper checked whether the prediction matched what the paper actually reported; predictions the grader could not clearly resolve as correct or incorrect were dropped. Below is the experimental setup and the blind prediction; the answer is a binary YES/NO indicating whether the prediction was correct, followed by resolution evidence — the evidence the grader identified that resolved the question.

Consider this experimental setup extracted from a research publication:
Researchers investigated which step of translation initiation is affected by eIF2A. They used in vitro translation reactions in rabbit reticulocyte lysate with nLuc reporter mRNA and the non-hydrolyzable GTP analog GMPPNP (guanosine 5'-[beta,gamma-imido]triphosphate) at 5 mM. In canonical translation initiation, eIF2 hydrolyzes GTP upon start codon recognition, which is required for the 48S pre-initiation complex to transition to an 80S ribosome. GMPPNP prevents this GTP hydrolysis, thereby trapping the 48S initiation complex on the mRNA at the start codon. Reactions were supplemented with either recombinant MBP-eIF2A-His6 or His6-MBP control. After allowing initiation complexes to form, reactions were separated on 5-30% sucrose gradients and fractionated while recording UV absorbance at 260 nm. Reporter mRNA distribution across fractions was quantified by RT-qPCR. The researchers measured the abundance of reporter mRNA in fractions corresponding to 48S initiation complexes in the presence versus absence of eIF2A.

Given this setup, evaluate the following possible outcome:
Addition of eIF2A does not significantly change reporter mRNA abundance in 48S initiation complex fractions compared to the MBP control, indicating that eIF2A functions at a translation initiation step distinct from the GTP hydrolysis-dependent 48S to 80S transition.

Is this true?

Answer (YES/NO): NO